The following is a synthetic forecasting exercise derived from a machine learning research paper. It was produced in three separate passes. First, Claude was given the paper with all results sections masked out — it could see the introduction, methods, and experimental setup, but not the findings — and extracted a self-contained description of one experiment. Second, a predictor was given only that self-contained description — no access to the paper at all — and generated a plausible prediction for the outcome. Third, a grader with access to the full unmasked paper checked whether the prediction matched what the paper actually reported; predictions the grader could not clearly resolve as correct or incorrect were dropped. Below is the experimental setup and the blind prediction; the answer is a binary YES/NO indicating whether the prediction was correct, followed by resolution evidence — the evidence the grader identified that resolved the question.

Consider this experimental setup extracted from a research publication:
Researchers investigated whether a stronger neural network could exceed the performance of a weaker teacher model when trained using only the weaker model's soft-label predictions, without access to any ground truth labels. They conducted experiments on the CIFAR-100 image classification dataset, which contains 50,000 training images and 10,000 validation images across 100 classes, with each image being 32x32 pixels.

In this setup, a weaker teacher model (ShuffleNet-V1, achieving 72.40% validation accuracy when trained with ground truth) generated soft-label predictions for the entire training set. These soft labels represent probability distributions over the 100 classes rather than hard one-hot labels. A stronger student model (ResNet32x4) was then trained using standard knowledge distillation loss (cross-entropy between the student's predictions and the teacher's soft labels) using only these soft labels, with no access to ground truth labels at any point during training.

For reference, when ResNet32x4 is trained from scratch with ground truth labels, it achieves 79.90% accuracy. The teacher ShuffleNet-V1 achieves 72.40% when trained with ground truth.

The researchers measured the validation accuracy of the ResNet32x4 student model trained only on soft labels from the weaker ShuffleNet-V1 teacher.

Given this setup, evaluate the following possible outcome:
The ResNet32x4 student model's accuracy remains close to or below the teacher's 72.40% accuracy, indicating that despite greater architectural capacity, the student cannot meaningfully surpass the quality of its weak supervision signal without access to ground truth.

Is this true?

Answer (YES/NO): NO